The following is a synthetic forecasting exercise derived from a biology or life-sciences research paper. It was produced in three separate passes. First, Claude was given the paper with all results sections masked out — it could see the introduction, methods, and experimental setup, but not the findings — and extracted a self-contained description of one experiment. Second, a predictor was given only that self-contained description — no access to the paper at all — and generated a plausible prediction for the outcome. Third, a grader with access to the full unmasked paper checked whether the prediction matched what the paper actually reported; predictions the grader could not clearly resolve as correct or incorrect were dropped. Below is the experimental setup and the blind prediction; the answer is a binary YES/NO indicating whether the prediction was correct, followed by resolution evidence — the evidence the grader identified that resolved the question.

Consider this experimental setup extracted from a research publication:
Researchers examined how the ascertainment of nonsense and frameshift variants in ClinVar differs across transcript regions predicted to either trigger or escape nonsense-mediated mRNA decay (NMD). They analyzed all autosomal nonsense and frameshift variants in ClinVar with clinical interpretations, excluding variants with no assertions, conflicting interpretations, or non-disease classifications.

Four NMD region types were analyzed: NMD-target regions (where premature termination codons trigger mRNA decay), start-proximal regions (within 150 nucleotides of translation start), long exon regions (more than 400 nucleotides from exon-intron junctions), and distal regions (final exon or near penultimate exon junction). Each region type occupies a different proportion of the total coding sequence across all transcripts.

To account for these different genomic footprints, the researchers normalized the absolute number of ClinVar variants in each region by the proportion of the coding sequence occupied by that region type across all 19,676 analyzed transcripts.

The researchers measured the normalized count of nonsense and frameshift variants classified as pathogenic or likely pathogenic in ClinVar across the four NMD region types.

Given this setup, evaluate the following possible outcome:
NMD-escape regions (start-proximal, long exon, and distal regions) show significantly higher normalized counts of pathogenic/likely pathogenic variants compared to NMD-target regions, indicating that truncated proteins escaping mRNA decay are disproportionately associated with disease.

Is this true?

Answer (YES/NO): NO